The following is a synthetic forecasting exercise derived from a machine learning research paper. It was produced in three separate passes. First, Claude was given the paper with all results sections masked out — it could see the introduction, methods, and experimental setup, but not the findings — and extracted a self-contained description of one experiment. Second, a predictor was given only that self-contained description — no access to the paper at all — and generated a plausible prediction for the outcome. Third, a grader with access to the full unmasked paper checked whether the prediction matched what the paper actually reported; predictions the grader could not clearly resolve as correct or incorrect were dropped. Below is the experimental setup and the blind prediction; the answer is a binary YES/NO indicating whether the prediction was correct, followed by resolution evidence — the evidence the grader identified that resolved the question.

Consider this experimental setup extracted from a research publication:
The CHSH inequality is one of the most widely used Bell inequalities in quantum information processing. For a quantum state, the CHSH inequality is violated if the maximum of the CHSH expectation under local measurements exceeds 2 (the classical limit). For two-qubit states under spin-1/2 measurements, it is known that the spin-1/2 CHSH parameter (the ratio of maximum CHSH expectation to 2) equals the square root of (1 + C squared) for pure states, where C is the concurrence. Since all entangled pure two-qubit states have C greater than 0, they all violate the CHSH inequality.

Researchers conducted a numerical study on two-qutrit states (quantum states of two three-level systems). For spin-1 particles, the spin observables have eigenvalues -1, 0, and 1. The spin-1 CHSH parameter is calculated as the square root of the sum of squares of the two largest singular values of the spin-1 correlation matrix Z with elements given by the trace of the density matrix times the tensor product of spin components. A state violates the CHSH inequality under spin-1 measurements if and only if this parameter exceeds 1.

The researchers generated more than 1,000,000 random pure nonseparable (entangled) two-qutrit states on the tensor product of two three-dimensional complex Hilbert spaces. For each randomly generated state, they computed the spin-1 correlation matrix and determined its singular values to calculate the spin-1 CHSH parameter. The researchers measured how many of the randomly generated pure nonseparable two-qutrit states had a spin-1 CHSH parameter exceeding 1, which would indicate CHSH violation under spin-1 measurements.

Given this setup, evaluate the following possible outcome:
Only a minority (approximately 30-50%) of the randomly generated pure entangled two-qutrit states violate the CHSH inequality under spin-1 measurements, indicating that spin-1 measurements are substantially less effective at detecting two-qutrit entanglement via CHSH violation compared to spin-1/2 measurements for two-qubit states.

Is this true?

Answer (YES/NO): NO